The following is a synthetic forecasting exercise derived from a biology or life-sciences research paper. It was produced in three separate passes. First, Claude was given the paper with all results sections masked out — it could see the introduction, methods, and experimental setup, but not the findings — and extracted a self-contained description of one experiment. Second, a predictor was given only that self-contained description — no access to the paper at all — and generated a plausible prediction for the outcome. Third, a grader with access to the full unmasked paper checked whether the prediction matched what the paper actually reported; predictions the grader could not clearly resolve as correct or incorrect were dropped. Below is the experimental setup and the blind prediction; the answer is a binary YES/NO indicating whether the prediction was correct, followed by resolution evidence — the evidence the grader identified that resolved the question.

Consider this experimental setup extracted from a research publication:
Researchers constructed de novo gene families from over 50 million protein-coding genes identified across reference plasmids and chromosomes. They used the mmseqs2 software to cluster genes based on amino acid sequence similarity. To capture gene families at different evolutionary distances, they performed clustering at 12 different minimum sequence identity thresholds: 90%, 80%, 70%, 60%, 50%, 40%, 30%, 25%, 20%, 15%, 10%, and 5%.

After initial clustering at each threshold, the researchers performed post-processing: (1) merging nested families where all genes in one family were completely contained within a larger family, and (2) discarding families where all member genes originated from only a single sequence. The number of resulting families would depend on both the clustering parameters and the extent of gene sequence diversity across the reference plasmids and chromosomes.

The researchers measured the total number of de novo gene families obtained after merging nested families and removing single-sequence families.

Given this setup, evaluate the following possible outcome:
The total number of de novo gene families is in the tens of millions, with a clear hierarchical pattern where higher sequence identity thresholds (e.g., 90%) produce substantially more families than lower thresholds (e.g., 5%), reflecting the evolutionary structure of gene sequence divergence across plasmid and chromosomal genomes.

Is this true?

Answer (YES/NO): NO